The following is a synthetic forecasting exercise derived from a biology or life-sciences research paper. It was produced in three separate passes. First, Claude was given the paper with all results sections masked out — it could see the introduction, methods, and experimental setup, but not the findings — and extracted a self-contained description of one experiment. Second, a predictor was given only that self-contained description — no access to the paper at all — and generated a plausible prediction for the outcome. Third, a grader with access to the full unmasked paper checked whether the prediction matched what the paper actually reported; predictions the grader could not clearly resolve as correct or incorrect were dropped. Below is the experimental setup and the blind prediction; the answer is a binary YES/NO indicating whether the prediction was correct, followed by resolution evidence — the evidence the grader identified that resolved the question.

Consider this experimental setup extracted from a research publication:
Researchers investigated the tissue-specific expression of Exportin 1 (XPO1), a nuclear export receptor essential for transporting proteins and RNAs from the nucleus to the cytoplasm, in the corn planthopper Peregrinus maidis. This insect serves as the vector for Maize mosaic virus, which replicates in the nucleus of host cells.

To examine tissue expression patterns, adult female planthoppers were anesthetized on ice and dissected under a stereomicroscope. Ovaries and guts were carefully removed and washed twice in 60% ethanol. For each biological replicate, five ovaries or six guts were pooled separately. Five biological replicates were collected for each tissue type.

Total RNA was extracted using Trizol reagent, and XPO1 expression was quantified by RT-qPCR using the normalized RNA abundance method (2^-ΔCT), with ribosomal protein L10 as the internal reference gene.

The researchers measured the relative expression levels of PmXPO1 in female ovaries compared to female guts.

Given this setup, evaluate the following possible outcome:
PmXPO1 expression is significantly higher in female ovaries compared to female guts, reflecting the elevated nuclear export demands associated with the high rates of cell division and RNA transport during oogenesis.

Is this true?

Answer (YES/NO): YES